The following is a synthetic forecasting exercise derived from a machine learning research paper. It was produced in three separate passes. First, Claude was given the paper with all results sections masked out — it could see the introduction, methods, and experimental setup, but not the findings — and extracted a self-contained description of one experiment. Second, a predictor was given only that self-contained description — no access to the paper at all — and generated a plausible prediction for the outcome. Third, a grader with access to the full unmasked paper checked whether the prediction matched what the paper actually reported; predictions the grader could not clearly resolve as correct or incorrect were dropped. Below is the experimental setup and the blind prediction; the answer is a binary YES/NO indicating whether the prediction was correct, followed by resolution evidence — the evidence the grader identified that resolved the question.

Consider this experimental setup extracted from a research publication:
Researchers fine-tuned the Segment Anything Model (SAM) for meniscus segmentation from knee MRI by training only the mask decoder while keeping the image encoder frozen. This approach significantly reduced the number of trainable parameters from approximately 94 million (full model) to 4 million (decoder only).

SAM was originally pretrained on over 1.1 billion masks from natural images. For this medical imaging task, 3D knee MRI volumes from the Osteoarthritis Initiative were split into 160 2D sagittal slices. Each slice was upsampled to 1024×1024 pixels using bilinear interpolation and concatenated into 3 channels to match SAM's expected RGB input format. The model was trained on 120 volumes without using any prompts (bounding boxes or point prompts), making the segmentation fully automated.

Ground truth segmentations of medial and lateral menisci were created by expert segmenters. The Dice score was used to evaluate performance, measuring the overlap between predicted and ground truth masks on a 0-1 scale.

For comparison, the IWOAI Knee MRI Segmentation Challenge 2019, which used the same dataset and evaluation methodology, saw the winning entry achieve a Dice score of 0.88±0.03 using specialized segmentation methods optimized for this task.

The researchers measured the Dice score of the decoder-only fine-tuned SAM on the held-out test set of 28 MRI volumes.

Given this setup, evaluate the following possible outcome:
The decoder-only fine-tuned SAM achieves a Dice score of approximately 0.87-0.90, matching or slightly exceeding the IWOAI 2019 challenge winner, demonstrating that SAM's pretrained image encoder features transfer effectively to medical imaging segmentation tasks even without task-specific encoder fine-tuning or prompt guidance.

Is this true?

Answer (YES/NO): NO